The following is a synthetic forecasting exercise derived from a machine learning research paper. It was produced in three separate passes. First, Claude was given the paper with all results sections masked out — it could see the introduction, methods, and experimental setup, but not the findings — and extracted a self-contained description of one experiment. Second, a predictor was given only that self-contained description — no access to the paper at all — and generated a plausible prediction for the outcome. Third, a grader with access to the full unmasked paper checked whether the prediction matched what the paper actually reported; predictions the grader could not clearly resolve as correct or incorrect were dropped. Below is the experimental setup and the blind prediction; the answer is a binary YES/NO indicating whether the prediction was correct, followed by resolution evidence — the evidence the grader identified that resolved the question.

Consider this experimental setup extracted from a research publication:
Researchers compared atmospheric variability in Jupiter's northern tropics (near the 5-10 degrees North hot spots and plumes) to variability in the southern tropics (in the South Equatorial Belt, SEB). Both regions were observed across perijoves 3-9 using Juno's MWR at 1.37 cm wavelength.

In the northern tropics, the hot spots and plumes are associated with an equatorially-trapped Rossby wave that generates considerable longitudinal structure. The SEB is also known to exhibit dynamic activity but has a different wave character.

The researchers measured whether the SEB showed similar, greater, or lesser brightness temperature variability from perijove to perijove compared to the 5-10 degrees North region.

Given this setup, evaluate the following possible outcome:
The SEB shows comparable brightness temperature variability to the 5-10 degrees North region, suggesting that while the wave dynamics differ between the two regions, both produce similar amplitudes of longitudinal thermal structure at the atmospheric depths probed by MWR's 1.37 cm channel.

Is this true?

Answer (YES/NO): NO